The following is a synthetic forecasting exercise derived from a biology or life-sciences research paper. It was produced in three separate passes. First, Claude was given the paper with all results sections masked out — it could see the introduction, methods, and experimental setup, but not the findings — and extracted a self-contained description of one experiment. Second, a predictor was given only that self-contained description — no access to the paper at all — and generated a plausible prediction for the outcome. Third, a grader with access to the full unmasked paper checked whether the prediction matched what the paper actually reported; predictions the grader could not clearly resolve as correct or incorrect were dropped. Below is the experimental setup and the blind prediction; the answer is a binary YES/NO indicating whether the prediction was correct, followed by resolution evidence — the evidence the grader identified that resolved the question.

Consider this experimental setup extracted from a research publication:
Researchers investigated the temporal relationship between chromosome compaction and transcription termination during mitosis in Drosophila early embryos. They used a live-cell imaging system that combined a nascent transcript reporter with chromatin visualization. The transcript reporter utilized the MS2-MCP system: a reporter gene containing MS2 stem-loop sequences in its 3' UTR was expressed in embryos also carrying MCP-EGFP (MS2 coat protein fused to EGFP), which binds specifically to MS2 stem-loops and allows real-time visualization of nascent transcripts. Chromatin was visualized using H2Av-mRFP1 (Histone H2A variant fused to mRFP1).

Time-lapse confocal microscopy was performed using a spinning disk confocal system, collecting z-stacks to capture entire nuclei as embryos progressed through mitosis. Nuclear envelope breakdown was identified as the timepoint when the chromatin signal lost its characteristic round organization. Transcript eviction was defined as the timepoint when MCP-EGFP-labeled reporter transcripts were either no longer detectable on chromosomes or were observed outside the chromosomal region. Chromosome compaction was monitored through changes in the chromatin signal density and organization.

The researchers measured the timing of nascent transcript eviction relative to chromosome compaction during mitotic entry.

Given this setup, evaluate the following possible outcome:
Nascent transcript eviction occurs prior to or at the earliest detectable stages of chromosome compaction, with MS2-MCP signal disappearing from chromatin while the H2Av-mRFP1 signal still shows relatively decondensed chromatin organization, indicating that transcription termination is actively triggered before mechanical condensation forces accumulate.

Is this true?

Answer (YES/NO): NO